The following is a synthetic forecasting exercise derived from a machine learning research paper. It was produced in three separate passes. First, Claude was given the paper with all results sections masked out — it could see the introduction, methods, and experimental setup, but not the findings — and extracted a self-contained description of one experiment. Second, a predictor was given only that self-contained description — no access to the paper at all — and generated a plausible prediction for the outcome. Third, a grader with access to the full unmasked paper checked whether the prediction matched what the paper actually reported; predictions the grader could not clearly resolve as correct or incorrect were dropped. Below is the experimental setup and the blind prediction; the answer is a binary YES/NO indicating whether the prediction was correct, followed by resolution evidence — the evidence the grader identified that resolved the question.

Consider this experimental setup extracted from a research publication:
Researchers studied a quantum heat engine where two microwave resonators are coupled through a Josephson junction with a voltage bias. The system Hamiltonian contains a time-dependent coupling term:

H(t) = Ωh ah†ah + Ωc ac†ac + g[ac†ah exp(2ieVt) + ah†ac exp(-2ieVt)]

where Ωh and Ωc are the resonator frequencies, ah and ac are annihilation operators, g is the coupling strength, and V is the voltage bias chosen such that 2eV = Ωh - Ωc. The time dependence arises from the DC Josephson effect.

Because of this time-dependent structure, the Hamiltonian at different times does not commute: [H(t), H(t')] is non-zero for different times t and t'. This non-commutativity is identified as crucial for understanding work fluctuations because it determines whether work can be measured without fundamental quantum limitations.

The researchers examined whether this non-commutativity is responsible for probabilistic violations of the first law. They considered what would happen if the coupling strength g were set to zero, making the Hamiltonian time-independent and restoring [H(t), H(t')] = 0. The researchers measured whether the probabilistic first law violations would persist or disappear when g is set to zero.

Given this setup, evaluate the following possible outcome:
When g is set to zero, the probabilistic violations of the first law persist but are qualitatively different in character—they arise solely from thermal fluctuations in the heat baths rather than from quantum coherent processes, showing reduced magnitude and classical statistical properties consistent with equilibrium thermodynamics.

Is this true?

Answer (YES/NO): NO